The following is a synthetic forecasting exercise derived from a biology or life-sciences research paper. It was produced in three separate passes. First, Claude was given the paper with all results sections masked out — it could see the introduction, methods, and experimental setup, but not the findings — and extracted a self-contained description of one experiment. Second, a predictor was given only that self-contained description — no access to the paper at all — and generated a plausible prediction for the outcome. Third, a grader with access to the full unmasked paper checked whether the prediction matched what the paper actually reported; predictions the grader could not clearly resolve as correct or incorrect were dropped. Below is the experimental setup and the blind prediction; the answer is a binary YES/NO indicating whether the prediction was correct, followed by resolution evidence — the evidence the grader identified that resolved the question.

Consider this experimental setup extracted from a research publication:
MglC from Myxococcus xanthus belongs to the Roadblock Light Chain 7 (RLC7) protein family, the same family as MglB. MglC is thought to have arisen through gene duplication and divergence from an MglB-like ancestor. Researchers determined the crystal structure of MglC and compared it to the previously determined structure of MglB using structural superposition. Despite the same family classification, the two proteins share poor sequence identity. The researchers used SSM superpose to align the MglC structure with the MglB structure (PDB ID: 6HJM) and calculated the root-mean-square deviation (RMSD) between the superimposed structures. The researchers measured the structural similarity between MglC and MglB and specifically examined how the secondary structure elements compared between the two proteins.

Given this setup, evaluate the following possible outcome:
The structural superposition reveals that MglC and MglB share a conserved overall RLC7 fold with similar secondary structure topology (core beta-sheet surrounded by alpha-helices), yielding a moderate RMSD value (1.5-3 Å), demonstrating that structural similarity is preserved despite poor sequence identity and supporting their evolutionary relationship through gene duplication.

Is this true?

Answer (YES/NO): YES